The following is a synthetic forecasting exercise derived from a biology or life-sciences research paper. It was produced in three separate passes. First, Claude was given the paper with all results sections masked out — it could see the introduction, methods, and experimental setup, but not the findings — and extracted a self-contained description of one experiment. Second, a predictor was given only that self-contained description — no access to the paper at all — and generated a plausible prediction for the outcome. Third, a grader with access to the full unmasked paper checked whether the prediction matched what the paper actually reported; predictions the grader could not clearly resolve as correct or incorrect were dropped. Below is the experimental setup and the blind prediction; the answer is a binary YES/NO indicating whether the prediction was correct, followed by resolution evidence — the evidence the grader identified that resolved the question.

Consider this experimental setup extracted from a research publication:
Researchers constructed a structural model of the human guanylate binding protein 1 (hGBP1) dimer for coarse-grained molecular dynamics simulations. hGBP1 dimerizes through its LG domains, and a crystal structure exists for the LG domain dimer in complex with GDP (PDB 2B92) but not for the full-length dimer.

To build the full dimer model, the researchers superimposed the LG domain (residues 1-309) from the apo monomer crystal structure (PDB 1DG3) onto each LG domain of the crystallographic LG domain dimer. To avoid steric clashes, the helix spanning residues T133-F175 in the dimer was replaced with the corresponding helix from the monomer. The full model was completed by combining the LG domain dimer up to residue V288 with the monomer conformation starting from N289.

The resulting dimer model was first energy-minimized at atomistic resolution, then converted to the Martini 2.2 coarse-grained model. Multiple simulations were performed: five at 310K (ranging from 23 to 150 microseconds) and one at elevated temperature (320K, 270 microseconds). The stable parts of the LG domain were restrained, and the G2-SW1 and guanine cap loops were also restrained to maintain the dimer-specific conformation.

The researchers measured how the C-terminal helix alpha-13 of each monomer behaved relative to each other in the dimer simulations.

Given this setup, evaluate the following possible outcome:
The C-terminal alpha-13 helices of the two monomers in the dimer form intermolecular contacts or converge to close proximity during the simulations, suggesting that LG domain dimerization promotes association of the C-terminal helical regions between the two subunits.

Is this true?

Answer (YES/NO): NO